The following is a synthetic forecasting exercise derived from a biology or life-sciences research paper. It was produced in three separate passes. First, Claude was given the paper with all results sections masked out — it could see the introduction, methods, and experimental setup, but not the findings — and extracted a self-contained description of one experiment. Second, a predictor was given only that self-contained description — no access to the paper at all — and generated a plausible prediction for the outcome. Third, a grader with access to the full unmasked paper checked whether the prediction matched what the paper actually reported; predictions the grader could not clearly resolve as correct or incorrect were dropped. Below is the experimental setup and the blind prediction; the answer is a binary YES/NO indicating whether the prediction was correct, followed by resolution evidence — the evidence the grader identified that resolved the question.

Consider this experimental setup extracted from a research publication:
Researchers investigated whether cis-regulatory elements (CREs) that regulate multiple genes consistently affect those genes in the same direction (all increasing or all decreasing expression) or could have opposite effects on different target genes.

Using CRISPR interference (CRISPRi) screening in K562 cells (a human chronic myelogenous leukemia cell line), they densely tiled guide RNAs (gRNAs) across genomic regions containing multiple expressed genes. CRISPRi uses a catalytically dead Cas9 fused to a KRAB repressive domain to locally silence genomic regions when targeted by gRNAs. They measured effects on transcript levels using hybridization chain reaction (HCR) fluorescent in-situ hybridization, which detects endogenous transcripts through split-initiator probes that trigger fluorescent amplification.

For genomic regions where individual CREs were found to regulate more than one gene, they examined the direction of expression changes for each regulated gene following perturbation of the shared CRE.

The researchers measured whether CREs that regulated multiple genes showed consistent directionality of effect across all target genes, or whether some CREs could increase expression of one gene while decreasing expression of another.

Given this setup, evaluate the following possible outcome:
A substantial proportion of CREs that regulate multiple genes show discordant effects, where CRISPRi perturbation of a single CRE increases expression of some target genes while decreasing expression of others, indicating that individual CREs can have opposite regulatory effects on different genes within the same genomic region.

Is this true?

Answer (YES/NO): YES